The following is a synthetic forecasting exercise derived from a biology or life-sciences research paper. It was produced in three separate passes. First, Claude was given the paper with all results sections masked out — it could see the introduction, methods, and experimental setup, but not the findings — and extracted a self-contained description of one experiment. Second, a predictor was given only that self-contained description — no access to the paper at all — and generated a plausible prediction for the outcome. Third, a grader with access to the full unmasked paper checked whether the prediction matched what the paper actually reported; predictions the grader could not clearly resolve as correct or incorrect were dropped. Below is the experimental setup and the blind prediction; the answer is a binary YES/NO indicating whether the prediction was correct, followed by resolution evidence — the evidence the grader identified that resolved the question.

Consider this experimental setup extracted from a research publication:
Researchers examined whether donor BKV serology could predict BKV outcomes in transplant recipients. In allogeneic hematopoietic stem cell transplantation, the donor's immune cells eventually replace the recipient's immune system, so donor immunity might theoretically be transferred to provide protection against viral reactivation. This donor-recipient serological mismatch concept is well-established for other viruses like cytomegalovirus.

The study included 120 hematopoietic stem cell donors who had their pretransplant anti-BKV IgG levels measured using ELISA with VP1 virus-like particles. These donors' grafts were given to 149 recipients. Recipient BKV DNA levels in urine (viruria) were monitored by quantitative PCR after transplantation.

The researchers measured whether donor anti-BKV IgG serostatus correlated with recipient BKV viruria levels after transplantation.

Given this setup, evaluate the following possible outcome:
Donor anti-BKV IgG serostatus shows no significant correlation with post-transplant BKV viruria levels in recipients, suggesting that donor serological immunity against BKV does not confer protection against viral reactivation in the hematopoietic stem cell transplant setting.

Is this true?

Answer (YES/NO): YES